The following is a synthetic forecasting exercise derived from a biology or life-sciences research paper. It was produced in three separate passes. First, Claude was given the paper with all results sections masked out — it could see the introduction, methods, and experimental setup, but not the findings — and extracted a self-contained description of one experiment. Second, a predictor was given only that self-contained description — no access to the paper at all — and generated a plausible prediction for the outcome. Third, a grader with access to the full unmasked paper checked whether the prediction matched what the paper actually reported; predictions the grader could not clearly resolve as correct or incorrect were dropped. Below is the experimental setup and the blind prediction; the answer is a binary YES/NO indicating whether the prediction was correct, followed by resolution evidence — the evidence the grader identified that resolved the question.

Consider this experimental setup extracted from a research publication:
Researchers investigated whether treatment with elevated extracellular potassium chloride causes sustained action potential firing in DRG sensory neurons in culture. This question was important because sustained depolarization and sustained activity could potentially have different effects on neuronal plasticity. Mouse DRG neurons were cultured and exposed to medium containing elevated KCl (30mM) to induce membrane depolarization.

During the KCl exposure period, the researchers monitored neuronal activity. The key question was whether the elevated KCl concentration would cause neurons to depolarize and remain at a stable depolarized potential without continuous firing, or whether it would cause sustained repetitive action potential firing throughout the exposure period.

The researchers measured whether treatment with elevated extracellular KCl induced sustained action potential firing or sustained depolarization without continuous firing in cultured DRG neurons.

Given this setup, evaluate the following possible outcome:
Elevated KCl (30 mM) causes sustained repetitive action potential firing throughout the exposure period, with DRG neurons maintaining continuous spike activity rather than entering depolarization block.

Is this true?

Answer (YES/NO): NO